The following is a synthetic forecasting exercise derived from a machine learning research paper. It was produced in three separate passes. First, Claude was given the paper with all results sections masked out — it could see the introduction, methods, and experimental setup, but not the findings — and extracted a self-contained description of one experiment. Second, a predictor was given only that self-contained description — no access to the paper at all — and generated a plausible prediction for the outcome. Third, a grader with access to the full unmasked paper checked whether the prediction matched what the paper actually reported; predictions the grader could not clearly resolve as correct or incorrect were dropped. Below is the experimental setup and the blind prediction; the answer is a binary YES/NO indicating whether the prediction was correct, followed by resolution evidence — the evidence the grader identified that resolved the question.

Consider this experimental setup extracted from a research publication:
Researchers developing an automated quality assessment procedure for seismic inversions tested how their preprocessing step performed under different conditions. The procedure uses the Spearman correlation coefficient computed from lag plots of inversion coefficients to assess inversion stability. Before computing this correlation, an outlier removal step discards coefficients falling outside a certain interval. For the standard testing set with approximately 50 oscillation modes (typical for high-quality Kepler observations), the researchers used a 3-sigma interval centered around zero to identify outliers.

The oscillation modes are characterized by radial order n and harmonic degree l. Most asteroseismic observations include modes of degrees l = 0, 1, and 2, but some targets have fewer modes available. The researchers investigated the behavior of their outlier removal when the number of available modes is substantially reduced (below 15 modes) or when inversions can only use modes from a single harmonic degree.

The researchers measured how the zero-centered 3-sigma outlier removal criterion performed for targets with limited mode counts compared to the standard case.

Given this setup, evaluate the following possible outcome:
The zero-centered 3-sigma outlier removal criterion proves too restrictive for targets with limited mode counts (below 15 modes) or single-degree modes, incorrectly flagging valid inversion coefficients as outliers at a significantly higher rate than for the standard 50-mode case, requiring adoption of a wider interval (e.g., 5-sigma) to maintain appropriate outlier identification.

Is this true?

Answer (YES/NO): NO